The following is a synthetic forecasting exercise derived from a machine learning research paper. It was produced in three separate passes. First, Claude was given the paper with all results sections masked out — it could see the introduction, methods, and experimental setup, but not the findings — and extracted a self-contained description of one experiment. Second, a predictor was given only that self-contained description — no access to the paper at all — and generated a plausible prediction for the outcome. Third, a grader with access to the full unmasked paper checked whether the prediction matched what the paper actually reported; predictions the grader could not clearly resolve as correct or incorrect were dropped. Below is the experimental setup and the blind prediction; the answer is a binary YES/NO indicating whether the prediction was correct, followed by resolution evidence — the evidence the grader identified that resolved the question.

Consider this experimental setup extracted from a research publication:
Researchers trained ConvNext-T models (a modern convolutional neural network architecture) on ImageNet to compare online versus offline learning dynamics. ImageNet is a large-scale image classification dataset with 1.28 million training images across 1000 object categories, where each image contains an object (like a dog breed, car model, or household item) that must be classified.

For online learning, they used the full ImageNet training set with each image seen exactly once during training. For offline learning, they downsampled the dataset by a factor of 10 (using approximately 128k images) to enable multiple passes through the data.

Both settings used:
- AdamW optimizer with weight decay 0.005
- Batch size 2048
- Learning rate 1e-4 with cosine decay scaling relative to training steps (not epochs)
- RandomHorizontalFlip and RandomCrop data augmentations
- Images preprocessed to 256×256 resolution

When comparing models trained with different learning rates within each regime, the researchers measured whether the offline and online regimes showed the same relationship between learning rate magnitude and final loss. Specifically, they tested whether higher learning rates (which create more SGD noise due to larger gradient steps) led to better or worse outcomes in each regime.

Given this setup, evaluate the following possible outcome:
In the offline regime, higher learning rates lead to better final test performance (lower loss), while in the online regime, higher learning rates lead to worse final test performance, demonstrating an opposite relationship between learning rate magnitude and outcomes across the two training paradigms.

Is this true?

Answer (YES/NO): YES